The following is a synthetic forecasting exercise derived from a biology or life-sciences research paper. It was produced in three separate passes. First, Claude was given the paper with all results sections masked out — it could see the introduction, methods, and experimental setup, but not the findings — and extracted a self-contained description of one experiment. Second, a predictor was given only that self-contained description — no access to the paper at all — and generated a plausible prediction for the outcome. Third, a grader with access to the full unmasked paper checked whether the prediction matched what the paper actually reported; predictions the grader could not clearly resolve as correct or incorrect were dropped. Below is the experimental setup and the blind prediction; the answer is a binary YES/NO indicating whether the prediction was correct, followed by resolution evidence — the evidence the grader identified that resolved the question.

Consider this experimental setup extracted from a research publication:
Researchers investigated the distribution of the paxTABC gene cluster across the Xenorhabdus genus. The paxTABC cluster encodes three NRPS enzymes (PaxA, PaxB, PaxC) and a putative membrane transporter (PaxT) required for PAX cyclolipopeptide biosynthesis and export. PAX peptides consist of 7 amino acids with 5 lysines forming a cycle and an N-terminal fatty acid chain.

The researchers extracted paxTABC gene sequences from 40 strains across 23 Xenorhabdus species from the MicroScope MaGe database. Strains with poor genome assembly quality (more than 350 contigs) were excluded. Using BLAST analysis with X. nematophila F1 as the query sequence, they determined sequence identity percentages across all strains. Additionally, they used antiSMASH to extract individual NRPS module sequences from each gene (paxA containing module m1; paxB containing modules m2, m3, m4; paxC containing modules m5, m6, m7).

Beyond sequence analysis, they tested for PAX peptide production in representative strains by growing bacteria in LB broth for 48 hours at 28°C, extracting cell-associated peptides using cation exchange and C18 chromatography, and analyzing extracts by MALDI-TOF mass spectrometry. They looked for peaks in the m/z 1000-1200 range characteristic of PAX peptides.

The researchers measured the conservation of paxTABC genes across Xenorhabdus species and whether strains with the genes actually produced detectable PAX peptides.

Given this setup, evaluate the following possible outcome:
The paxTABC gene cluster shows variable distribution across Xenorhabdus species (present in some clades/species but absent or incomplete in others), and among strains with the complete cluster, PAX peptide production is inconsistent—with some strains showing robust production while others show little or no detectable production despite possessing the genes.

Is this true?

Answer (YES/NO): NO